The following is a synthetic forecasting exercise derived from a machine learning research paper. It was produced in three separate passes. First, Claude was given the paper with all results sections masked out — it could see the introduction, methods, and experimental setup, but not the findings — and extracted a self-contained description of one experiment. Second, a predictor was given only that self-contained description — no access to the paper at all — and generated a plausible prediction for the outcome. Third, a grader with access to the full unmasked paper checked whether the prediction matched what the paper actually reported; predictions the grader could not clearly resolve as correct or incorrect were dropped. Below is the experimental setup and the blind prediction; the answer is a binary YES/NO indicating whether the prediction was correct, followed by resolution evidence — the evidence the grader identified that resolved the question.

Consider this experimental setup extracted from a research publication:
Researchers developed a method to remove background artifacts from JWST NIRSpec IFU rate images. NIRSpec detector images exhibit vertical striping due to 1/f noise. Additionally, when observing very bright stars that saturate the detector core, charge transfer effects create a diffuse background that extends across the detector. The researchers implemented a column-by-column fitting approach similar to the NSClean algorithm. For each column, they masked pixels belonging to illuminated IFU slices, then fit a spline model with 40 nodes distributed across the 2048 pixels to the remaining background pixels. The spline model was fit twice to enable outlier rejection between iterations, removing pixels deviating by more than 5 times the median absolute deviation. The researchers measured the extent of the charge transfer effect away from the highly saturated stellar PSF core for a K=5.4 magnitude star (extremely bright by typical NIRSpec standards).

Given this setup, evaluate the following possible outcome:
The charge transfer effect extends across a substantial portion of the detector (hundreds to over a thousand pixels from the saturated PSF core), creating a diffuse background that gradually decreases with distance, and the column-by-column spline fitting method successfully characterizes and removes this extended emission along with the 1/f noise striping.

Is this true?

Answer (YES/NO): NO